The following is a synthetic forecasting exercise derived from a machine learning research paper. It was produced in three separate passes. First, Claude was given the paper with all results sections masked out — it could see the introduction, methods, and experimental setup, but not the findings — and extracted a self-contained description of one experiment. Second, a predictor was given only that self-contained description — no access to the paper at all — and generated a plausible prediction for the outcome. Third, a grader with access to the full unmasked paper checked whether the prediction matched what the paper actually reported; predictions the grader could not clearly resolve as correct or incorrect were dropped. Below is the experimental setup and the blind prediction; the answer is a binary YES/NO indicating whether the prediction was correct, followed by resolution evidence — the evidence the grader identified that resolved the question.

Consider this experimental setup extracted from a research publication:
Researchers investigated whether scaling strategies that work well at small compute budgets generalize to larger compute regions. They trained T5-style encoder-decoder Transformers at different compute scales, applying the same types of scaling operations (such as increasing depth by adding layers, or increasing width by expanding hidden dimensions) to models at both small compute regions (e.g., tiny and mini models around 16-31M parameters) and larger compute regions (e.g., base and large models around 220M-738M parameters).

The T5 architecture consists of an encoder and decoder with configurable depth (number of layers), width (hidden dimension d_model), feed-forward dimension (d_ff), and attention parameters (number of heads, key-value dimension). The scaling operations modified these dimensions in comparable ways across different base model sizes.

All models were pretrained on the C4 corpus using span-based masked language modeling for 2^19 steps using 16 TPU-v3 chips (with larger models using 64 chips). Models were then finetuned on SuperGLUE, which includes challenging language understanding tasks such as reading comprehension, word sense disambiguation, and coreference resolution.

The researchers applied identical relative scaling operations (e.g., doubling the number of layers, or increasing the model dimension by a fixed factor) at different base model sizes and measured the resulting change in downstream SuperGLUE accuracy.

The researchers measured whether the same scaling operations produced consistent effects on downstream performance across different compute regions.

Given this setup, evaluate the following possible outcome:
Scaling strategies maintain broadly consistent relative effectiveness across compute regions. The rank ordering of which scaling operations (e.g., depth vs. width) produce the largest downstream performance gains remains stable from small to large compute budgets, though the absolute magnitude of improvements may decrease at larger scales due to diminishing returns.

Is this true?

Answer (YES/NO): NO